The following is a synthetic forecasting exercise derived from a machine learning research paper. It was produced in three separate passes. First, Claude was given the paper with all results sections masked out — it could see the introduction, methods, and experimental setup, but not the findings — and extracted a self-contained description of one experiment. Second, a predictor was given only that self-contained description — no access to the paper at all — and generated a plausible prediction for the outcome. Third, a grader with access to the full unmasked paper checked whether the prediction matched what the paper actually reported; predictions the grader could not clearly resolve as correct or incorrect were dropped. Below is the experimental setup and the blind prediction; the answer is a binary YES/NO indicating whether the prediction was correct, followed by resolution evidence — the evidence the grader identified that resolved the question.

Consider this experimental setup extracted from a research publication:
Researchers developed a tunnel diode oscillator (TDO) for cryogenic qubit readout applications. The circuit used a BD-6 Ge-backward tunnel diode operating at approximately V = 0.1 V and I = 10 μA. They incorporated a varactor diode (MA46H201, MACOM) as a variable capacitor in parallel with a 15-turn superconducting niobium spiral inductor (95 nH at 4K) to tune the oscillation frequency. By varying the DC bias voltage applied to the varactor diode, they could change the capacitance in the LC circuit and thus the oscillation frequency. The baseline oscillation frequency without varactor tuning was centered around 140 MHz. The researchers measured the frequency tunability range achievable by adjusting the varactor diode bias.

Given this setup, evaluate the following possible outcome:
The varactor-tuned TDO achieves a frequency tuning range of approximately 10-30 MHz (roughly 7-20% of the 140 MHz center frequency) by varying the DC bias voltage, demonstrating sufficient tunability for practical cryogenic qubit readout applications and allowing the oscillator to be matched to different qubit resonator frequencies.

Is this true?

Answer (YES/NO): YES